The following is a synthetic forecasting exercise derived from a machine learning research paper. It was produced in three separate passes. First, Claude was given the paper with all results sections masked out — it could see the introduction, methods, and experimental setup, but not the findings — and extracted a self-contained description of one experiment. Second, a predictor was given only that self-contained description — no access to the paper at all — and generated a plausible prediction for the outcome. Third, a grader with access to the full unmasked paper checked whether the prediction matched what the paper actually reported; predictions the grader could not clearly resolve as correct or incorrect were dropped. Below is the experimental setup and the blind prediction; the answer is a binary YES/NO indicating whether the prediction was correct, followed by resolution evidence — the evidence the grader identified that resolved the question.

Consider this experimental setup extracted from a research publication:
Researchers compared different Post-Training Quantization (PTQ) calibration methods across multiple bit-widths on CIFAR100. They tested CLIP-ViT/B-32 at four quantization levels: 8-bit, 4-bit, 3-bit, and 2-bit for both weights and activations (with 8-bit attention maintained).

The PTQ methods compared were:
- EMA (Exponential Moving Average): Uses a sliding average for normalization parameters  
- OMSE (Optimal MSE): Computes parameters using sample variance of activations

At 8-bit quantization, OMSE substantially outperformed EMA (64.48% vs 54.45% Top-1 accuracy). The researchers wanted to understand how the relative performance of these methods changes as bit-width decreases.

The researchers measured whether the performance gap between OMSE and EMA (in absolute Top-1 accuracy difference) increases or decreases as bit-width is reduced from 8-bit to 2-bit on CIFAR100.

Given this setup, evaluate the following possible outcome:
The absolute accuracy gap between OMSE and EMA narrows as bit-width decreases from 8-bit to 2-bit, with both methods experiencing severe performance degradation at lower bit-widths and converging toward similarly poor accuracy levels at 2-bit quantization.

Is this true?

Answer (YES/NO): NO